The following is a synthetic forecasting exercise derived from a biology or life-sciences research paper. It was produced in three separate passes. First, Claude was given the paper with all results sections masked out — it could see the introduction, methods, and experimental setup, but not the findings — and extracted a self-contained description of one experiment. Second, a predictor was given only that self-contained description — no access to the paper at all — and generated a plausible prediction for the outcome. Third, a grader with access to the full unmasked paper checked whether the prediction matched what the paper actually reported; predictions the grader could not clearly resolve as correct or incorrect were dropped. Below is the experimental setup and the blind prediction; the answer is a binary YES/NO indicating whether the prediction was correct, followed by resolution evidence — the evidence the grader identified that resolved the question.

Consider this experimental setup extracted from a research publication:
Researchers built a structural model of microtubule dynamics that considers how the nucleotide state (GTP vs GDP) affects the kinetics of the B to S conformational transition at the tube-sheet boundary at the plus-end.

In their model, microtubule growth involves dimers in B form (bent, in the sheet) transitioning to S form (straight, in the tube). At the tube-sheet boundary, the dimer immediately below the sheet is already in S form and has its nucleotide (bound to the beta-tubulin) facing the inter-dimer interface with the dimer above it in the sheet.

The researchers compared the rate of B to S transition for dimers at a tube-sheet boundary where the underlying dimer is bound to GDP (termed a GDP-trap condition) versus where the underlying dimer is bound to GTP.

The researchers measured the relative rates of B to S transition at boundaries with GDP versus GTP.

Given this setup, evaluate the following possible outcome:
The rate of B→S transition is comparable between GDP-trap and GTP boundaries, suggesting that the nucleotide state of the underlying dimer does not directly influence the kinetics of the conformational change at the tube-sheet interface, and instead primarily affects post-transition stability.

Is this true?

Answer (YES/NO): NO